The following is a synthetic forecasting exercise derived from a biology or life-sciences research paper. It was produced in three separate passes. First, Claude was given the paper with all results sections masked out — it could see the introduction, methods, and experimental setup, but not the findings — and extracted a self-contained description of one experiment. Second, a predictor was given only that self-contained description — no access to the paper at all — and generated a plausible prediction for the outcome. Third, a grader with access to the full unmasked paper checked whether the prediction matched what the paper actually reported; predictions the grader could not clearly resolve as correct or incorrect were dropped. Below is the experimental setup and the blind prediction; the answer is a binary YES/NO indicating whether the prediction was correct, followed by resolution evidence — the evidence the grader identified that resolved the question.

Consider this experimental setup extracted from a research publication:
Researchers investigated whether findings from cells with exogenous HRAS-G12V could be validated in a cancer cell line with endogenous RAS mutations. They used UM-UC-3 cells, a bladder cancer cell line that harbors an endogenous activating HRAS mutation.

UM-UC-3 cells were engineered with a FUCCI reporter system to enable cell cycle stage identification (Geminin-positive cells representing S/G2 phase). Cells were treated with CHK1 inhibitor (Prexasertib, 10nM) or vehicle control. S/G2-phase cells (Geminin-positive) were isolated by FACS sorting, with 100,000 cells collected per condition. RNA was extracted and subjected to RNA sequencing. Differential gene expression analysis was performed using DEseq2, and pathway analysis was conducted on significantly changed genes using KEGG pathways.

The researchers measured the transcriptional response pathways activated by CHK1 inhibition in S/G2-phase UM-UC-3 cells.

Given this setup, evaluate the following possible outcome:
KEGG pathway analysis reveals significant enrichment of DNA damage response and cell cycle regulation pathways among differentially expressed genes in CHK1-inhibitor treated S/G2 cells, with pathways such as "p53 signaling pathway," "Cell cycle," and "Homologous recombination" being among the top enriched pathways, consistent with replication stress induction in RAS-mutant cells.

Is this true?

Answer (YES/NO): NO